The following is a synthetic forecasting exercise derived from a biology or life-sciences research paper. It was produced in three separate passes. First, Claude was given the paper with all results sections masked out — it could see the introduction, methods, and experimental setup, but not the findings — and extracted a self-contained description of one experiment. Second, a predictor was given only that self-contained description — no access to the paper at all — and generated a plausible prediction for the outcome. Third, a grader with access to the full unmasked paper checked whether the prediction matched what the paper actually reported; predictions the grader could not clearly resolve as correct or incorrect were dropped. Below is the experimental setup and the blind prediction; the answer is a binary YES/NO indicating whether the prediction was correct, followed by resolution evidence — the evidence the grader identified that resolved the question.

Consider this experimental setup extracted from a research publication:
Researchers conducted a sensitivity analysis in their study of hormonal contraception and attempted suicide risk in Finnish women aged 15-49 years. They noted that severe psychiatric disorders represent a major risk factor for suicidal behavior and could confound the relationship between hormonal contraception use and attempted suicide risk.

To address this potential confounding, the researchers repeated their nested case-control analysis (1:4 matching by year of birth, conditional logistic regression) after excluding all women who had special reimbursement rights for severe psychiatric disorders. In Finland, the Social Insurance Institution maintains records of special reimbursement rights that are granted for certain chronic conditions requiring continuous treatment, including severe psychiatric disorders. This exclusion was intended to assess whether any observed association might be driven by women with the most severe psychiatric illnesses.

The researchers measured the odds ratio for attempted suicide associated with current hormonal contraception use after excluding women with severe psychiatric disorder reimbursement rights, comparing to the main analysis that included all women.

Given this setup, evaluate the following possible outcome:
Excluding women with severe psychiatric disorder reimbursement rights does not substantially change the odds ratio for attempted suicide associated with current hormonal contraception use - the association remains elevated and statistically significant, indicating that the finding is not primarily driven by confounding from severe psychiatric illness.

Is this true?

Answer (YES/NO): NO